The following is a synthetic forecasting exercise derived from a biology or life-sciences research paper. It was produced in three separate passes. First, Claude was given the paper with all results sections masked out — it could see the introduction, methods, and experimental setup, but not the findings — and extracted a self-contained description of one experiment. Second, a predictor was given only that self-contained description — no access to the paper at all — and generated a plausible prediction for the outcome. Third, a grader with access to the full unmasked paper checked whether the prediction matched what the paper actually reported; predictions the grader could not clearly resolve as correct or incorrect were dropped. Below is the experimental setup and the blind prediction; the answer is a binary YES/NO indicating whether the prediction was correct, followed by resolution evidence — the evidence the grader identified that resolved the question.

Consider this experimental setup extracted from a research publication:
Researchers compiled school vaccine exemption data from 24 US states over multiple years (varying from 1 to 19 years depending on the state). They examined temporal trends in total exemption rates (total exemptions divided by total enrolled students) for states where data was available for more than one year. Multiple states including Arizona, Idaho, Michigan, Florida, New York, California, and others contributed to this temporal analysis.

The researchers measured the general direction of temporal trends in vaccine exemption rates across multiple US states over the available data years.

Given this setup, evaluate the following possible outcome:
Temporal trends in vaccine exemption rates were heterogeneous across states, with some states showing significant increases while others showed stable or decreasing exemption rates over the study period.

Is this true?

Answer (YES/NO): NO